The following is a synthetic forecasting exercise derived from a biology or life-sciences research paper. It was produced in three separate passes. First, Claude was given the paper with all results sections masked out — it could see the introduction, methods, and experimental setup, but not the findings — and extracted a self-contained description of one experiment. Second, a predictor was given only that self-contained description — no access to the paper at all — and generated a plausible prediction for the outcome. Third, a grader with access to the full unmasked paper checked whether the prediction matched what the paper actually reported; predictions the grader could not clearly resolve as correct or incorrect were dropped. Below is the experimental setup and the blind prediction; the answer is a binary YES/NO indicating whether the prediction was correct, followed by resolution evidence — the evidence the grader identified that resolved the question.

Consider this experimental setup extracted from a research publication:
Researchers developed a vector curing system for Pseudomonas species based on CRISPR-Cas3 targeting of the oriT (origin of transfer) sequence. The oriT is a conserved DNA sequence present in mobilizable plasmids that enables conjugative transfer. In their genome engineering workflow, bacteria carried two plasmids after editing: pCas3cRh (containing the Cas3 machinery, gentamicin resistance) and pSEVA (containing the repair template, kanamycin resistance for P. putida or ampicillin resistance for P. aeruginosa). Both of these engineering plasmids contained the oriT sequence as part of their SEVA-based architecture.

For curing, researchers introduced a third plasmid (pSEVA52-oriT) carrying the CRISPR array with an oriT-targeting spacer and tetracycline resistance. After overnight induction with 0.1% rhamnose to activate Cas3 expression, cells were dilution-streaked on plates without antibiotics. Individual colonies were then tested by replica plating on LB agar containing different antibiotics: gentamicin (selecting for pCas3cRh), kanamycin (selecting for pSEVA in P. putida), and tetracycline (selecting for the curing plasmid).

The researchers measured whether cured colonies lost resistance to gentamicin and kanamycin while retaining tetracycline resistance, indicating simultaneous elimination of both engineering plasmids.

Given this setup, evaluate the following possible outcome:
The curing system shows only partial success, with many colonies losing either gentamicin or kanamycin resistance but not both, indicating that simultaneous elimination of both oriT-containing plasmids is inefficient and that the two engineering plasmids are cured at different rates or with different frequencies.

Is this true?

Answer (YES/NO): NO